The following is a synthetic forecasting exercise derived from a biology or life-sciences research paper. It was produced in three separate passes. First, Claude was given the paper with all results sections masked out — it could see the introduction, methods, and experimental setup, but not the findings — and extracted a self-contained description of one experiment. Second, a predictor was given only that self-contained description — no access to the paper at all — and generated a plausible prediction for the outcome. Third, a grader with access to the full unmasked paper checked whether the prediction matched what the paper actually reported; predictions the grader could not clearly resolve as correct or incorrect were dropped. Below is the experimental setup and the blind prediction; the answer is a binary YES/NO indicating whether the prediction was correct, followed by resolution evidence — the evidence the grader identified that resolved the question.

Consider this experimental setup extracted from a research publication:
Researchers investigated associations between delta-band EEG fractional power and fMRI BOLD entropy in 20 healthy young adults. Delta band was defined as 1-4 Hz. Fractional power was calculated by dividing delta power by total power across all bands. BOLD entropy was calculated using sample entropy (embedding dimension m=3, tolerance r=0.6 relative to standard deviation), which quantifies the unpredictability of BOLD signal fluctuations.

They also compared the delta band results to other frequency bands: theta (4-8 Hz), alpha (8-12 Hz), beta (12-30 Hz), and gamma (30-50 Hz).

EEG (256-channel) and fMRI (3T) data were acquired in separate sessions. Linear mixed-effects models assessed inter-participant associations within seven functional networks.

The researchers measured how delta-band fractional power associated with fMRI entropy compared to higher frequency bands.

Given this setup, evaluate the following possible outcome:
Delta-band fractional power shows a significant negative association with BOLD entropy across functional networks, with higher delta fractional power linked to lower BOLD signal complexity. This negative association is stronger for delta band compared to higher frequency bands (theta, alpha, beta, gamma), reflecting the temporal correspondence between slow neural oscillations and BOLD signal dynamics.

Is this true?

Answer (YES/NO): NO